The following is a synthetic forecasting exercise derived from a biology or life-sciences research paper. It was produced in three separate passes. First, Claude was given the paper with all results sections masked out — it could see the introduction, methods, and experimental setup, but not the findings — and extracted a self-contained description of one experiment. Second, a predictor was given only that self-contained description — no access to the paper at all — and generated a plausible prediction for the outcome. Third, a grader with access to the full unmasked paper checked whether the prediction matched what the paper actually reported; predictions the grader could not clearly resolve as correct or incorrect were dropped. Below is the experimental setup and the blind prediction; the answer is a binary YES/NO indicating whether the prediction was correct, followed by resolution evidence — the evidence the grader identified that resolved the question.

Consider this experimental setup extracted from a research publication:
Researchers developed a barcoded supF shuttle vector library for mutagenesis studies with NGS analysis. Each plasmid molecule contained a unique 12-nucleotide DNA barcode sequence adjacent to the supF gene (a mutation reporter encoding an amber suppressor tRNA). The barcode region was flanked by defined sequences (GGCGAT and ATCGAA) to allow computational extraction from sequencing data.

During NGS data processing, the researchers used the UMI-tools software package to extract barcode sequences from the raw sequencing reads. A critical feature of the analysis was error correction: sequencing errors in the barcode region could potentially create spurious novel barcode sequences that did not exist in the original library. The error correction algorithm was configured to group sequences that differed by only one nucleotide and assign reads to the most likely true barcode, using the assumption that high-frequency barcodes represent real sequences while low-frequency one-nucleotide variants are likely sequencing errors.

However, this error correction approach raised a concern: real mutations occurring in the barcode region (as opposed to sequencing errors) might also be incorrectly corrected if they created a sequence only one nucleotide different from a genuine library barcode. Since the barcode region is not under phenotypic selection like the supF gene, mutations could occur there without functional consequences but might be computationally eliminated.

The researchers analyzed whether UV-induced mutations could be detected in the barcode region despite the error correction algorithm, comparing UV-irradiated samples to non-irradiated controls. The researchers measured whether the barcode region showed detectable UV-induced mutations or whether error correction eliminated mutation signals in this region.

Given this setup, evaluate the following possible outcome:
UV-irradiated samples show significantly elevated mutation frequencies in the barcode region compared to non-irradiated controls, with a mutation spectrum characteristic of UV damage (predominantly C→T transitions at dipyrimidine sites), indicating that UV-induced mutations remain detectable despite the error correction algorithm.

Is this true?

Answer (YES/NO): YES